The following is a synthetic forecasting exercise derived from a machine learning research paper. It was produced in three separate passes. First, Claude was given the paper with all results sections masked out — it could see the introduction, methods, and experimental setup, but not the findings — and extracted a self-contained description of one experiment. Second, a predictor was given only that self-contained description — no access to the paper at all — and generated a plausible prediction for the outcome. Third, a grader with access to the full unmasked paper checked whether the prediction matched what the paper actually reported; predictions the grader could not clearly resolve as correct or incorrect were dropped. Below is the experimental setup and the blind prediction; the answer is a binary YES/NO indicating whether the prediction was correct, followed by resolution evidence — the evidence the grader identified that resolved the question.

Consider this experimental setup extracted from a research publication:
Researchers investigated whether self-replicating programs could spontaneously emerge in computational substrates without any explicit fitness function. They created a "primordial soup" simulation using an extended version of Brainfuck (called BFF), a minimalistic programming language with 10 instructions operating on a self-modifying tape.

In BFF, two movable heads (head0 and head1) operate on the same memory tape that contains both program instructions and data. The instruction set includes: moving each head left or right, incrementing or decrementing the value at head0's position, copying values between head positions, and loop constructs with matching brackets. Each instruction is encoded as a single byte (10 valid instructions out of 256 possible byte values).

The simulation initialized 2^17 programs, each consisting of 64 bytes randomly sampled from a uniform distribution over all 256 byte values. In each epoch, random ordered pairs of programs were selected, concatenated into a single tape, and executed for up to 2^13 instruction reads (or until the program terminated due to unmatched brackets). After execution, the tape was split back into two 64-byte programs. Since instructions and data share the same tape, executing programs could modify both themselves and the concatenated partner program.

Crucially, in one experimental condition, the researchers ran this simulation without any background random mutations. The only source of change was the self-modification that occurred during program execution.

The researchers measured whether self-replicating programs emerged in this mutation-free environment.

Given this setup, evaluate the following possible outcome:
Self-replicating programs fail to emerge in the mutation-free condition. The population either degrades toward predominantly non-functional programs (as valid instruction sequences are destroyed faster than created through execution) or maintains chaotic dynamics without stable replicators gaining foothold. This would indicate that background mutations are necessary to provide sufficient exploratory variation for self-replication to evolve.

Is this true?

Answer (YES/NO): NO